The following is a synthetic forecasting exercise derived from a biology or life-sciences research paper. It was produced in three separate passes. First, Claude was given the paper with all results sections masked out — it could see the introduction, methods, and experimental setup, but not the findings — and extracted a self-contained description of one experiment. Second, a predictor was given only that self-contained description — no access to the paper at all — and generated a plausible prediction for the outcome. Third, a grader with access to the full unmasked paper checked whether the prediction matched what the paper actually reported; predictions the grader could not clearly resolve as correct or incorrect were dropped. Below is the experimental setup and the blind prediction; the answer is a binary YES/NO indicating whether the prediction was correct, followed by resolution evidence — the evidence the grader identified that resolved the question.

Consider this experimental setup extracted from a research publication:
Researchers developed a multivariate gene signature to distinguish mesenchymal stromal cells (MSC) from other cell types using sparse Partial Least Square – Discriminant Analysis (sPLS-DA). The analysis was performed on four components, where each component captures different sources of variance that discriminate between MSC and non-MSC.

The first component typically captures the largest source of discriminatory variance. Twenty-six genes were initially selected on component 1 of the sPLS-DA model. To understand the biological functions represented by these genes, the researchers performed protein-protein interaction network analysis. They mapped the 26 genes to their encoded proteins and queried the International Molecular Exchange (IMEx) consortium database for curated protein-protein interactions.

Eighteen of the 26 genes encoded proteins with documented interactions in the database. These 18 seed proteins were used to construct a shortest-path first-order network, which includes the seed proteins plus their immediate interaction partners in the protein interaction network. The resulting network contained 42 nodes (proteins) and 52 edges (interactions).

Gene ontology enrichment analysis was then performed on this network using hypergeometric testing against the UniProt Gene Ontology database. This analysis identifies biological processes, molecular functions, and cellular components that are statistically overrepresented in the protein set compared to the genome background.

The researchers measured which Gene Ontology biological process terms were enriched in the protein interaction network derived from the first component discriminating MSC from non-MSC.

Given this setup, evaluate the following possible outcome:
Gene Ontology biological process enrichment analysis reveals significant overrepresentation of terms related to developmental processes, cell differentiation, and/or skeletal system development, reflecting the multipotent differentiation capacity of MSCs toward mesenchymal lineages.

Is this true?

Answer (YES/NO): NO